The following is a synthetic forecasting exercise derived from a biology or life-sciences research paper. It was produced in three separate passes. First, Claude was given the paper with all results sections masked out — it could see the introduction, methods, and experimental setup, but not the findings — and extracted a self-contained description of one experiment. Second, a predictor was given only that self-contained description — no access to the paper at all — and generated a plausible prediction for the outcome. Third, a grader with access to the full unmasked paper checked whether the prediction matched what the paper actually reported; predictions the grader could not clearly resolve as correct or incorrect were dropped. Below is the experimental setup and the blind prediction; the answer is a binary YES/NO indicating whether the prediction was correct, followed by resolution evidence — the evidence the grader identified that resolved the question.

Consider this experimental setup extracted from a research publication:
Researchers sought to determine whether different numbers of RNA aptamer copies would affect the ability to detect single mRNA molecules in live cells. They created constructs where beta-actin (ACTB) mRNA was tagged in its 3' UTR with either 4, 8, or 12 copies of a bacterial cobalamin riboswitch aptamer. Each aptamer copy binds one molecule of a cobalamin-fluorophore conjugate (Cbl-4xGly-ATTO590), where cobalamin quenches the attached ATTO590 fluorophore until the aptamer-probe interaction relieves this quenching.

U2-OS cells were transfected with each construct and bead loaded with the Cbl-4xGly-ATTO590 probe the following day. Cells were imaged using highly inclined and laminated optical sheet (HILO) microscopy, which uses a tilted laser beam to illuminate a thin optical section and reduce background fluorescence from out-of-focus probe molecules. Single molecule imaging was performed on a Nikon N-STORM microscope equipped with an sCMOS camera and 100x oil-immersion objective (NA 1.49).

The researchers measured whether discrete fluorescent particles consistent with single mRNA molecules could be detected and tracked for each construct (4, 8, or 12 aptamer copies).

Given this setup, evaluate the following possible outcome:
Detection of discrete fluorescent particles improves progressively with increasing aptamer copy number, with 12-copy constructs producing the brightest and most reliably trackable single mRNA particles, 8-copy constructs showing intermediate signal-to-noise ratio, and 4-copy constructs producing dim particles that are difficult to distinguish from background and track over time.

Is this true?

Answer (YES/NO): NO